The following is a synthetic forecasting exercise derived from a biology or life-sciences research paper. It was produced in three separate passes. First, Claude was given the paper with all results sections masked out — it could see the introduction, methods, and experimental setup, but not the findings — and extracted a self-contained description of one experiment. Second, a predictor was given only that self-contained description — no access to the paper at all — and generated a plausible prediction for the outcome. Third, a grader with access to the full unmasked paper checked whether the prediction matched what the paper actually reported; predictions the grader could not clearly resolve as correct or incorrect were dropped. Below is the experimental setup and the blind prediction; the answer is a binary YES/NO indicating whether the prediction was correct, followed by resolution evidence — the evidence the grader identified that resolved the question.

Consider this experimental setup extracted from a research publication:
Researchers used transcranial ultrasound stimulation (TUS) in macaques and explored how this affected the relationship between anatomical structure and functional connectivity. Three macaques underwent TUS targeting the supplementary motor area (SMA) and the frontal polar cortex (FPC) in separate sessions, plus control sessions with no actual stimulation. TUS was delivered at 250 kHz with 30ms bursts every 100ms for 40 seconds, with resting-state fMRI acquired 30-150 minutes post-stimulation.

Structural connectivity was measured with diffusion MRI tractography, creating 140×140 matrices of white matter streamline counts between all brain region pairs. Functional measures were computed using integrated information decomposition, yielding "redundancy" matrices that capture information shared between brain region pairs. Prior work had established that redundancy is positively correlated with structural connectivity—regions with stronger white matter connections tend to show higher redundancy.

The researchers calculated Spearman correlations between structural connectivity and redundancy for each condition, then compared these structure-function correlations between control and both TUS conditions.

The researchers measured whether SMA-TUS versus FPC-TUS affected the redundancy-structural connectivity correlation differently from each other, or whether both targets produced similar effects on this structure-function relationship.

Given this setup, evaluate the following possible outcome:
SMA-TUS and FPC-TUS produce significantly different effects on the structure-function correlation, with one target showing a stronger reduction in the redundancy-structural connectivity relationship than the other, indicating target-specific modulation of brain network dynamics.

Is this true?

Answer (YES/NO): NO